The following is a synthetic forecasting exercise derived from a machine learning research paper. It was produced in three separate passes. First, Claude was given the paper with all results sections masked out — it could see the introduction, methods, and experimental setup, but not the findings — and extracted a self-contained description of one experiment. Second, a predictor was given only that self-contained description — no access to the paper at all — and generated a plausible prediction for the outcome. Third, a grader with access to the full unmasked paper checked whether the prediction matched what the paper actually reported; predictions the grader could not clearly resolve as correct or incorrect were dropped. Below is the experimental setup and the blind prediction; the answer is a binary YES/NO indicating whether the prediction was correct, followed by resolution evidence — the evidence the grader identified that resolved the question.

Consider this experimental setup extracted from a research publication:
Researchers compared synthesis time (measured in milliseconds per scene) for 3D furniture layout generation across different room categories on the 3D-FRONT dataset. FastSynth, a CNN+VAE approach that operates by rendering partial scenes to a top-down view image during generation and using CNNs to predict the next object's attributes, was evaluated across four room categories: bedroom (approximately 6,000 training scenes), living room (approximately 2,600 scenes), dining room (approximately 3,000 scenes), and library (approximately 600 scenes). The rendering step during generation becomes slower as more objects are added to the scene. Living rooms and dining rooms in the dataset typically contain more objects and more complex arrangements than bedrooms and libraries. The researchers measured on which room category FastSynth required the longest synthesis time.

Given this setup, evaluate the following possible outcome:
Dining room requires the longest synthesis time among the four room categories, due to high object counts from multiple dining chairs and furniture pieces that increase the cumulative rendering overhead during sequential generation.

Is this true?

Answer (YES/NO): NO